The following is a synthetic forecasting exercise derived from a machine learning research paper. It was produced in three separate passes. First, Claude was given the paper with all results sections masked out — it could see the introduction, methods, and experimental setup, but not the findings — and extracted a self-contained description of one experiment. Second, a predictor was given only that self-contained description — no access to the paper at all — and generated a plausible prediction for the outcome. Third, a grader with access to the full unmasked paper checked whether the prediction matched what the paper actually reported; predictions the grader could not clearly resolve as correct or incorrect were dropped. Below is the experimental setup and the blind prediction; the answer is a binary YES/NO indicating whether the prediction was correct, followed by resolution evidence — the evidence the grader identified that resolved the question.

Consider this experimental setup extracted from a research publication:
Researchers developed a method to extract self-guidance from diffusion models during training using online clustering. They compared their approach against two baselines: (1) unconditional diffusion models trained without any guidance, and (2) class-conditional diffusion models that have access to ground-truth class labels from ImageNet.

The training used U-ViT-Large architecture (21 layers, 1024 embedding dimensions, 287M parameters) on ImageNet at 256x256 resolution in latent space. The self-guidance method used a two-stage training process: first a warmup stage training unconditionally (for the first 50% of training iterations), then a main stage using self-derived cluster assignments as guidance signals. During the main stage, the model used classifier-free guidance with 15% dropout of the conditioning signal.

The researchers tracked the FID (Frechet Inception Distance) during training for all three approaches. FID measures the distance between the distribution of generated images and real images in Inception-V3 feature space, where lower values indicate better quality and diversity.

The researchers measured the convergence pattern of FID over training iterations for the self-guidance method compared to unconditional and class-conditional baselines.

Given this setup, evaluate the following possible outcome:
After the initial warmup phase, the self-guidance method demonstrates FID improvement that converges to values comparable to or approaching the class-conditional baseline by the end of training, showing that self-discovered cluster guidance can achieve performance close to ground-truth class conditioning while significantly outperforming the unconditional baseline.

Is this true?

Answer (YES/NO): YES